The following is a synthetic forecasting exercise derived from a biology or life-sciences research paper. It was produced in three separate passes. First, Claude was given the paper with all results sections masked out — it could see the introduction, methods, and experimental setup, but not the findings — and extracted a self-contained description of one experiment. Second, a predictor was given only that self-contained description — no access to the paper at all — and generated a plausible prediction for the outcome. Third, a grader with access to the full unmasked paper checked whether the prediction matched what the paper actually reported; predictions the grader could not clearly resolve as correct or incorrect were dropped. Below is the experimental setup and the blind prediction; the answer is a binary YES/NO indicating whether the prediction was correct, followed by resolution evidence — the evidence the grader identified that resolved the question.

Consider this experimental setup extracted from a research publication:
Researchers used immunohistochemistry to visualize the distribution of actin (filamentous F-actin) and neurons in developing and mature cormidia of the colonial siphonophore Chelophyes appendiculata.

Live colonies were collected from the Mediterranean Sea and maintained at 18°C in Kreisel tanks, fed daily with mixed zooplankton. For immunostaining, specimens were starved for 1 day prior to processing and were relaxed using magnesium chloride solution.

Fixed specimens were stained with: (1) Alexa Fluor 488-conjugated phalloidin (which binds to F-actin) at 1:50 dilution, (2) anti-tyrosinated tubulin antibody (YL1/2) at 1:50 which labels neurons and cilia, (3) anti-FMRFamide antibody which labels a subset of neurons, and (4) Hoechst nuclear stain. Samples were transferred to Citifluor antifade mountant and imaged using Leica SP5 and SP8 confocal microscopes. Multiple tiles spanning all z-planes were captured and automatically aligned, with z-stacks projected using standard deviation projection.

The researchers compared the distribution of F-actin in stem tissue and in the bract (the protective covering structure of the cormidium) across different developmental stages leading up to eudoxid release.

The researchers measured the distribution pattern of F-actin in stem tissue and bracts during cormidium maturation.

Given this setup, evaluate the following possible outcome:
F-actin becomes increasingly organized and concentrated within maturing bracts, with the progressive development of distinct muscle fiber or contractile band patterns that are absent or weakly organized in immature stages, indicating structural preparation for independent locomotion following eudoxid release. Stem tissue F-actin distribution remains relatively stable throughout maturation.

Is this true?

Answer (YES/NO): NO